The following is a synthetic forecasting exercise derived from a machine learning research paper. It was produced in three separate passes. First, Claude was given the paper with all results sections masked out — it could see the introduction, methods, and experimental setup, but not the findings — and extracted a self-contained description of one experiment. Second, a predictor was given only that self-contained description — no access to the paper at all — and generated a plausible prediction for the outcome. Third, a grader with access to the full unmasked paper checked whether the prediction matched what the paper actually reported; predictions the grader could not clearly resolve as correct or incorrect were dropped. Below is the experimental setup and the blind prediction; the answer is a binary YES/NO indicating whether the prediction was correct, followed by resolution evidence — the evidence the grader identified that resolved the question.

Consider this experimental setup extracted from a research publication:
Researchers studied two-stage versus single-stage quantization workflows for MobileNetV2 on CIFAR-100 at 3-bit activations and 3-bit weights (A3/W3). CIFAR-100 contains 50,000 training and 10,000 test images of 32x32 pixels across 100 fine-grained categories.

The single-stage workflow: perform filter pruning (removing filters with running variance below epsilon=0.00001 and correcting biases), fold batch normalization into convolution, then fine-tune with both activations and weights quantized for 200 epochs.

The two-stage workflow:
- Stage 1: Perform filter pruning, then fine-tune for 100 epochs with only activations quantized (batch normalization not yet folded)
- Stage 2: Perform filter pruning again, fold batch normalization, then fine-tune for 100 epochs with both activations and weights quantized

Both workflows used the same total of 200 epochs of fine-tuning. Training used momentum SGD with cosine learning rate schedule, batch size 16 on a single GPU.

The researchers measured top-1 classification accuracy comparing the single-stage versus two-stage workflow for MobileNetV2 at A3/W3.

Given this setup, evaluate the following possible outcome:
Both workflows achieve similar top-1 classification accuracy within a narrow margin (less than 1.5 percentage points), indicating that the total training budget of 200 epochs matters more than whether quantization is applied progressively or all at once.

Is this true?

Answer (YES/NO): NO